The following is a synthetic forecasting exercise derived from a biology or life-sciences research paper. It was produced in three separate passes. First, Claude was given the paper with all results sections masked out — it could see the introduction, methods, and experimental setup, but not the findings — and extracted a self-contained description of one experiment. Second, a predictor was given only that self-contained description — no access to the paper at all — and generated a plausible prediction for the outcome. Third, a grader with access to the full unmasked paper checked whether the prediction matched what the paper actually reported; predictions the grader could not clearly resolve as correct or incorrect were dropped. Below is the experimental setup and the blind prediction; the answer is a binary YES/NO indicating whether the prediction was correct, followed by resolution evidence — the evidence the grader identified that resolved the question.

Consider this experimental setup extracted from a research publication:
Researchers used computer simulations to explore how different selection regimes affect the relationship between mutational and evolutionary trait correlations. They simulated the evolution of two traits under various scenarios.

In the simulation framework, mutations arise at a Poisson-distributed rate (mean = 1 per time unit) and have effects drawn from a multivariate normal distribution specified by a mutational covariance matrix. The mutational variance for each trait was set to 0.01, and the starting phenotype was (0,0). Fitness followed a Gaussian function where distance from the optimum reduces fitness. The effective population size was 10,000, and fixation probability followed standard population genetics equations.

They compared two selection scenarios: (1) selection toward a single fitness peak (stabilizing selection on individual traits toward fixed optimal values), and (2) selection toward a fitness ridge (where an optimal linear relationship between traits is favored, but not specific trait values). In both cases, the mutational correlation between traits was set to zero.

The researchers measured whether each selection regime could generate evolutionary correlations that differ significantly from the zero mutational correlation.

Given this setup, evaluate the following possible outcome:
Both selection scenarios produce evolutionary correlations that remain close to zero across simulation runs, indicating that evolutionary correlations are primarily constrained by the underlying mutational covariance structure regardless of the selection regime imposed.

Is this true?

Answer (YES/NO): NO